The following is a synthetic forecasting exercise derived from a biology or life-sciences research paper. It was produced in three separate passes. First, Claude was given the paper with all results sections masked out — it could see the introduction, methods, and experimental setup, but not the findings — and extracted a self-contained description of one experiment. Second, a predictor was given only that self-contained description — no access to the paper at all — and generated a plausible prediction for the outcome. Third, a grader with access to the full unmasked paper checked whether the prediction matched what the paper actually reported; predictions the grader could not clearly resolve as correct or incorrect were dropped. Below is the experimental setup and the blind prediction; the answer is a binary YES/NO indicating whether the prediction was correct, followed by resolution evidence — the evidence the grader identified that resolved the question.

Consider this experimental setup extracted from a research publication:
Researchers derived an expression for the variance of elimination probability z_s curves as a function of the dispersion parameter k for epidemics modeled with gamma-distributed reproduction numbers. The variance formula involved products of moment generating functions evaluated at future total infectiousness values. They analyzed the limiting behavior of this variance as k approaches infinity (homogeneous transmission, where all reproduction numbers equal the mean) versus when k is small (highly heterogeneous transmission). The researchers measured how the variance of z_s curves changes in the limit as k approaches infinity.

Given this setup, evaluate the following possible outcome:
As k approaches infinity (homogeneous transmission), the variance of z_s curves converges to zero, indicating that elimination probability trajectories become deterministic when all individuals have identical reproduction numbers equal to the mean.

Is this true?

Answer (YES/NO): YES